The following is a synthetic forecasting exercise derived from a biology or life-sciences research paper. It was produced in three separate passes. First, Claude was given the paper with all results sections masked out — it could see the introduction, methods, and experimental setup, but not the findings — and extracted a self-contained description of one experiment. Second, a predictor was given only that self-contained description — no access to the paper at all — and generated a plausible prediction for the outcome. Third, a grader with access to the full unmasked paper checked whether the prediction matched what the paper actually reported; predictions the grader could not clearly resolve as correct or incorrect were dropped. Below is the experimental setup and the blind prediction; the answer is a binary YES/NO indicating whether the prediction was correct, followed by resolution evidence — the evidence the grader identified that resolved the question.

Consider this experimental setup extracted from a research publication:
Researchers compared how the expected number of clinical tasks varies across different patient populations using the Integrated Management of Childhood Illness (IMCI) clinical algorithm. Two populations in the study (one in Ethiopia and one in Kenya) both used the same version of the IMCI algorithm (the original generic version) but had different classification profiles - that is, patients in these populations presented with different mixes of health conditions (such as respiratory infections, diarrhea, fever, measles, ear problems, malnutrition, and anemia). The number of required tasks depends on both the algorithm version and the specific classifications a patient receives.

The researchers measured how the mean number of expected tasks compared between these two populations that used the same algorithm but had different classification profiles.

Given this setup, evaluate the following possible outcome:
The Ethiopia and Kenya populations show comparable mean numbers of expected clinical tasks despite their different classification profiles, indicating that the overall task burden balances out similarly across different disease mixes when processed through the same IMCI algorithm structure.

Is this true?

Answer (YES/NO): NO